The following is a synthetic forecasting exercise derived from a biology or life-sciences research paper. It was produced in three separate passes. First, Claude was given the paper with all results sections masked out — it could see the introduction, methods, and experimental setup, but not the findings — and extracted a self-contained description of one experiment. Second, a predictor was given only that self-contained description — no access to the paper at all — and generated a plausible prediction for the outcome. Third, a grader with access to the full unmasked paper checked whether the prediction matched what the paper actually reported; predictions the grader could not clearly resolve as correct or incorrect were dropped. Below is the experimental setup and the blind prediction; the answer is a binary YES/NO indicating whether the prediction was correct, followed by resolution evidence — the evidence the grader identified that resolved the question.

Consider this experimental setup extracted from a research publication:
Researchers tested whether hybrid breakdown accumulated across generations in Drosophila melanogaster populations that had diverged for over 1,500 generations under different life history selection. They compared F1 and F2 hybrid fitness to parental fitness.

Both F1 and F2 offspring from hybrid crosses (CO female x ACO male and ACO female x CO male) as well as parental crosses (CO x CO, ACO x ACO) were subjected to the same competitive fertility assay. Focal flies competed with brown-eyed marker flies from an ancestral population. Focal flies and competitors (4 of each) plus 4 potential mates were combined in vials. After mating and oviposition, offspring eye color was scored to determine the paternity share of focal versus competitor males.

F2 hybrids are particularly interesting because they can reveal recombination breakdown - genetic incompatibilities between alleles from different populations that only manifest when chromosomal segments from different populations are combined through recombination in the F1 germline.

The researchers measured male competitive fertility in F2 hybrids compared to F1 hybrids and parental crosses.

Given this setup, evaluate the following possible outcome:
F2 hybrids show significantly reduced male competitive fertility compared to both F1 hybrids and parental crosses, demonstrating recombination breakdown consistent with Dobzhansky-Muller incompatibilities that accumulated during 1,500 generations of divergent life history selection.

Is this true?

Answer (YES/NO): NO